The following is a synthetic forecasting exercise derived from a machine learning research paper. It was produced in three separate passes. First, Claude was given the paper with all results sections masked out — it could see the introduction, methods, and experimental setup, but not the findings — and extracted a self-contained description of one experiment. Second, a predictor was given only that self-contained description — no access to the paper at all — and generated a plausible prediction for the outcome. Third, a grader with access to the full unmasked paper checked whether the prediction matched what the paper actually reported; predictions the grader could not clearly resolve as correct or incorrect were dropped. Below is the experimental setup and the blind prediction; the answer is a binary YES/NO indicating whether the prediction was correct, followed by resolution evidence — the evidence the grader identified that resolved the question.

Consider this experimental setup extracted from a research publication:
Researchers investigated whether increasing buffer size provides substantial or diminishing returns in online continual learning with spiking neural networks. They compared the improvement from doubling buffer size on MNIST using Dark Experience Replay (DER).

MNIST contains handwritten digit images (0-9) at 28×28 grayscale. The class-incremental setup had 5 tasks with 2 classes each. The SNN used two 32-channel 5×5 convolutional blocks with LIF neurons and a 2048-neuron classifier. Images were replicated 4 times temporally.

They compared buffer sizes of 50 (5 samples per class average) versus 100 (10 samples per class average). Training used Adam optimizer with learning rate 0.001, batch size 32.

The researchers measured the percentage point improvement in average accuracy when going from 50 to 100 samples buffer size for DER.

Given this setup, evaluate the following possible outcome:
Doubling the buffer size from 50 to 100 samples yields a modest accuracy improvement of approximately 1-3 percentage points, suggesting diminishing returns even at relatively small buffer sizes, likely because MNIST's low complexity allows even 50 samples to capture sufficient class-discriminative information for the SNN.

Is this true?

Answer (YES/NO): NO